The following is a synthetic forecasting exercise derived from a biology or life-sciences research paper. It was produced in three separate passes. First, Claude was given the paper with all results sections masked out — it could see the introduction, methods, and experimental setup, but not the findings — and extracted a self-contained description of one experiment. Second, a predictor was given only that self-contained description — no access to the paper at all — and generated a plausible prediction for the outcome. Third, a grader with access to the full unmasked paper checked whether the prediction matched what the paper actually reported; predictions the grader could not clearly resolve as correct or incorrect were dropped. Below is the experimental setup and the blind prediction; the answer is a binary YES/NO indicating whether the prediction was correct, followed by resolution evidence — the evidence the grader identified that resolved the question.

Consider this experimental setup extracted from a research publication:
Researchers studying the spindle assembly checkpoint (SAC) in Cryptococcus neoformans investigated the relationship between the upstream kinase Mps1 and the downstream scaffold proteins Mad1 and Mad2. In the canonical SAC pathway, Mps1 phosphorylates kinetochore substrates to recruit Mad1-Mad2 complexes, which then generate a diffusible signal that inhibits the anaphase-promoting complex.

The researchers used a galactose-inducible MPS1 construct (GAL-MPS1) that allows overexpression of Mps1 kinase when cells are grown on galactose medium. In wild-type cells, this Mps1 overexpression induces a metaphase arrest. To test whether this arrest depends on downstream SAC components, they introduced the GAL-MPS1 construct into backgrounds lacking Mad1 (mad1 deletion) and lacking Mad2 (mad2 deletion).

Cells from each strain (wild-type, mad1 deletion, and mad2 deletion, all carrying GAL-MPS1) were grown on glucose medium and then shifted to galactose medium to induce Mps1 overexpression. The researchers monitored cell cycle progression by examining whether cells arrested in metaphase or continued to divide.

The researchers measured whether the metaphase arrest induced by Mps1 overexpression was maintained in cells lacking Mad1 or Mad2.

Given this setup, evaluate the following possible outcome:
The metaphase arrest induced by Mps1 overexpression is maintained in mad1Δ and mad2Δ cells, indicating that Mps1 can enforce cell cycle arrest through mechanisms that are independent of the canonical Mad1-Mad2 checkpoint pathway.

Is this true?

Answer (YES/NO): NO